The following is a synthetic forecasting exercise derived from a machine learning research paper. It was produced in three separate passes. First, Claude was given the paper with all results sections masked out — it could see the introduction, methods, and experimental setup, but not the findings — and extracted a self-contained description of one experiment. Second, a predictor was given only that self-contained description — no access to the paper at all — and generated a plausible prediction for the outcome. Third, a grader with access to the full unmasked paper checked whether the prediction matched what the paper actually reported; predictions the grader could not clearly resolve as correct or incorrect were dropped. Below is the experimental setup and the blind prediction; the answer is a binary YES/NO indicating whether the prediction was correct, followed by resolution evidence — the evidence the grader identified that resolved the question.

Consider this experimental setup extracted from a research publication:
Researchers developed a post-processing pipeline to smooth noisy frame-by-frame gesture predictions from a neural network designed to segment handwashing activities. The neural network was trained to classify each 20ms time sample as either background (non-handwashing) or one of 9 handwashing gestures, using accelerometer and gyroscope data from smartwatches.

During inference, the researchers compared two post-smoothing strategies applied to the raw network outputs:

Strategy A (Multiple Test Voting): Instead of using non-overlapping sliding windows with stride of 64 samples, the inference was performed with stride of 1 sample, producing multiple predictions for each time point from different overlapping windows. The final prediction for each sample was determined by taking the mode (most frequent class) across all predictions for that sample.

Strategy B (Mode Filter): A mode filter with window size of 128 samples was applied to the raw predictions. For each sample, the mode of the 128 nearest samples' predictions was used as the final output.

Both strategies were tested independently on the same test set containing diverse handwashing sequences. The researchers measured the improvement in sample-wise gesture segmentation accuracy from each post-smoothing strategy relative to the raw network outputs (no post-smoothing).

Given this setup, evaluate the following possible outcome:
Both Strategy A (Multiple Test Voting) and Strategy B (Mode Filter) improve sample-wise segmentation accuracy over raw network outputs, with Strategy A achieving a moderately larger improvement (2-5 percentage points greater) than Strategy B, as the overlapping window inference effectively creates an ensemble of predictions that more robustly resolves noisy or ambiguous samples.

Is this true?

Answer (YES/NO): NO